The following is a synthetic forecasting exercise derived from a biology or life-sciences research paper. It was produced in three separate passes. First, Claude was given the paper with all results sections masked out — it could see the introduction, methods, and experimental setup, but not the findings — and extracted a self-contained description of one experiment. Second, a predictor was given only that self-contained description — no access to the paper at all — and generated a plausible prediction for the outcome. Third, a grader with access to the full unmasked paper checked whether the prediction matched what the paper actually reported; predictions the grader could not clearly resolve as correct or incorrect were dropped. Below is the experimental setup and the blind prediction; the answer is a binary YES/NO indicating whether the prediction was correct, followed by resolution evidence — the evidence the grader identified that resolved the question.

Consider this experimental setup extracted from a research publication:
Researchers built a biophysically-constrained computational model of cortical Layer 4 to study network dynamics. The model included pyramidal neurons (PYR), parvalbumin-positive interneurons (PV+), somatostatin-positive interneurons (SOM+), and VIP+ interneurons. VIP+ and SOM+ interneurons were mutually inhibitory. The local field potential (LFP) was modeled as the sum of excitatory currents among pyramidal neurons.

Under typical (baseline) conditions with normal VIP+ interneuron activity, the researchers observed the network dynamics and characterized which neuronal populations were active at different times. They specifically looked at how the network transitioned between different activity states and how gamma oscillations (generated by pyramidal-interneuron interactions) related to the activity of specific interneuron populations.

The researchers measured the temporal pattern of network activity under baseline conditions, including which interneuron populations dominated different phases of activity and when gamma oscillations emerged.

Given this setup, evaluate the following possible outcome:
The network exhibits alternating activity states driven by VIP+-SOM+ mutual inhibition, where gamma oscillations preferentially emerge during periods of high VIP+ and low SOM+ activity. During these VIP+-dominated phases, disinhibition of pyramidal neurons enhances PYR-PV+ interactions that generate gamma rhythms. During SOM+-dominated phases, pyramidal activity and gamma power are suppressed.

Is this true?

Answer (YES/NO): YES